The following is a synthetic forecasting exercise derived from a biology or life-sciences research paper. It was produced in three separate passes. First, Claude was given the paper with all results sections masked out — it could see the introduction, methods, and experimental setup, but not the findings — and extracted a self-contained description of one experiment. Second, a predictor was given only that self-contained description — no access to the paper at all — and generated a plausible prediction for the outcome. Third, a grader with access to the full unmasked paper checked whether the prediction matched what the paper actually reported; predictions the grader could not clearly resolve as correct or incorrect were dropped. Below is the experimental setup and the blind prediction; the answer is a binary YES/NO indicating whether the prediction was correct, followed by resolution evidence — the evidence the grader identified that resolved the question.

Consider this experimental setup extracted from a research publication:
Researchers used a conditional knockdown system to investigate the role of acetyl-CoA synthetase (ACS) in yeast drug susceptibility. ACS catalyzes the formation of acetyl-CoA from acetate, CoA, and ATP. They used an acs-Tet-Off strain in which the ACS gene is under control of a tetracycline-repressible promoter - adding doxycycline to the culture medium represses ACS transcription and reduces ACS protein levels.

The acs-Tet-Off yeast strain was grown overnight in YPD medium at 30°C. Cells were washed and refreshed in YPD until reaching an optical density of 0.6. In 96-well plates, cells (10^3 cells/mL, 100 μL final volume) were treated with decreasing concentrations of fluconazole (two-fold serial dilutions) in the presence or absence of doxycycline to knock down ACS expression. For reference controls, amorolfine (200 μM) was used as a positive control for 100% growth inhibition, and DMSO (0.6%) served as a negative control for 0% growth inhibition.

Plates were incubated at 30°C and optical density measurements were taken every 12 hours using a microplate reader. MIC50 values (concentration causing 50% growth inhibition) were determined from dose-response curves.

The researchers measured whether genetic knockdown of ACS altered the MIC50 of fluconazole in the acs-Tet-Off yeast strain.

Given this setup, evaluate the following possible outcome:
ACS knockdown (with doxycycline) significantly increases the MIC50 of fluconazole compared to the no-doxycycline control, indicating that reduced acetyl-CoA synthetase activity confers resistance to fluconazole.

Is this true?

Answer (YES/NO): NO